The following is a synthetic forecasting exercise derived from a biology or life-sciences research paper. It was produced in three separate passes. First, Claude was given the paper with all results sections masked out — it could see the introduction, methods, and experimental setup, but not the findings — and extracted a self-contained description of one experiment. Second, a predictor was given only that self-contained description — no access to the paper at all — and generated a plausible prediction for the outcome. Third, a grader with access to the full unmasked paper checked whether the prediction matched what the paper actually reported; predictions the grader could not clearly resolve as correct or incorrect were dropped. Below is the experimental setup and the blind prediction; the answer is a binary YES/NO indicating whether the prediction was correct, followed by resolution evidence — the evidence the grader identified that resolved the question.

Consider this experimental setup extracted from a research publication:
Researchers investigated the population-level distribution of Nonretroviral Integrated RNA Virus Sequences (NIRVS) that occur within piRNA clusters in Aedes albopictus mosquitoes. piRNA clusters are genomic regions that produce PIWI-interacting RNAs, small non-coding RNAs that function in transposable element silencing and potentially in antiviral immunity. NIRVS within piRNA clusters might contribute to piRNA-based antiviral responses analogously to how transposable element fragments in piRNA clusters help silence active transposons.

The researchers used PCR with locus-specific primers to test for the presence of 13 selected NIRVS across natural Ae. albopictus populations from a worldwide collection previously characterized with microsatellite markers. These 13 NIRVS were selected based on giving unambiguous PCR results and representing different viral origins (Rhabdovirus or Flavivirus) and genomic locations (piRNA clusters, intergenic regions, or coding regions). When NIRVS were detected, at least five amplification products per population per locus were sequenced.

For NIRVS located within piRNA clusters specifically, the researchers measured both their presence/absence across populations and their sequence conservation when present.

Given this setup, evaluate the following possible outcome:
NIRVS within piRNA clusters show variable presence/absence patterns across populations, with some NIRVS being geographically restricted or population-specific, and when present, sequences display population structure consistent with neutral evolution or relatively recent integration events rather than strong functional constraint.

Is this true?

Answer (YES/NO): NO